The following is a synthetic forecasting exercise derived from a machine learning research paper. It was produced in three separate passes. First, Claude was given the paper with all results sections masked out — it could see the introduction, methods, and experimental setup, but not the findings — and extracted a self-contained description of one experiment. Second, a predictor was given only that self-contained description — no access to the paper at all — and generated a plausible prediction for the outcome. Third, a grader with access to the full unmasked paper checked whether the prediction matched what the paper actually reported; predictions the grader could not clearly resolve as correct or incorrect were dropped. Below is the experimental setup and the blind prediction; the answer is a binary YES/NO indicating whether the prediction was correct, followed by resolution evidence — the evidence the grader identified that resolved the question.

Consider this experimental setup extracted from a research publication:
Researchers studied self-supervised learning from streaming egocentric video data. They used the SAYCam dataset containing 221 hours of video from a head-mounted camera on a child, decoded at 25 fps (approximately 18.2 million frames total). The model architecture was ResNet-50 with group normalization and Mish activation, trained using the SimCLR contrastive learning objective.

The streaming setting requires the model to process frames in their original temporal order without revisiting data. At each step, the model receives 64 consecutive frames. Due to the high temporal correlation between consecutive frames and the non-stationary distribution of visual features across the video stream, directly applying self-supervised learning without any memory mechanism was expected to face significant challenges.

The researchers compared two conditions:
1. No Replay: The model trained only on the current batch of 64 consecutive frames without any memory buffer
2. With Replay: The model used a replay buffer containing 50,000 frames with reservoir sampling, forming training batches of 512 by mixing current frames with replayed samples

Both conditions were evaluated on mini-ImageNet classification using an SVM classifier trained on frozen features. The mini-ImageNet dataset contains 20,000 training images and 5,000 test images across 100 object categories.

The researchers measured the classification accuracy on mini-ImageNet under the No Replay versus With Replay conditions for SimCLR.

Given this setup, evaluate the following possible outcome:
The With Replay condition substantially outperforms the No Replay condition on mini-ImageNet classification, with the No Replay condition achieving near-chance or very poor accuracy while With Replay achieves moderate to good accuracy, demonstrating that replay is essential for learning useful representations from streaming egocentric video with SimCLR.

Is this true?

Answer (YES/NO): YES